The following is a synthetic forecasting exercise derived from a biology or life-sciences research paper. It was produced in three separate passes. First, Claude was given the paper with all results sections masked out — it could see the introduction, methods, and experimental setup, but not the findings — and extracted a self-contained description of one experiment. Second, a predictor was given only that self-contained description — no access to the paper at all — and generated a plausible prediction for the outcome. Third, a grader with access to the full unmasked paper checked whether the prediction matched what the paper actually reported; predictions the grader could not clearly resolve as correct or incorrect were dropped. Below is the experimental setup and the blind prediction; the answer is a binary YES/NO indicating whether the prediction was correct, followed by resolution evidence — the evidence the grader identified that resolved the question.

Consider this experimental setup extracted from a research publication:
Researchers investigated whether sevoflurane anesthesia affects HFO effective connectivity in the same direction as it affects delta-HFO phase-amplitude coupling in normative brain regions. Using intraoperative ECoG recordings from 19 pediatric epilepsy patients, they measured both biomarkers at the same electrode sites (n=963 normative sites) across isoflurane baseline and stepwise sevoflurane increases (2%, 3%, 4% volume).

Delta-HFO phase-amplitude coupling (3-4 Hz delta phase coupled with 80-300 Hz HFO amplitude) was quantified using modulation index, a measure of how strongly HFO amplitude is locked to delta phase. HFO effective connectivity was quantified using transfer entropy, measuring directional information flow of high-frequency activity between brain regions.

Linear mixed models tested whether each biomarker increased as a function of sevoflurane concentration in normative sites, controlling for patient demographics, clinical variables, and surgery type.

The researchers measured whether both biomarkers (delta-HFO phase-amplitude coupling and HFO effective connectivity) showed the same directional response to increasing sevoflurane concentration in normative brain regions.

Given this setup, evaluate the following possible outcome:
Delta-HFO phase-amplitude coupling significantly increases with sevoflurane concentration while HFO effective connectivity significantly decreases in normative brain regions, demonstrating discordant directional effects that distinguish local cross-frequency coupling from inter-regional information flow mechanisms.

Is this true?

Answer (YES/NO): NO